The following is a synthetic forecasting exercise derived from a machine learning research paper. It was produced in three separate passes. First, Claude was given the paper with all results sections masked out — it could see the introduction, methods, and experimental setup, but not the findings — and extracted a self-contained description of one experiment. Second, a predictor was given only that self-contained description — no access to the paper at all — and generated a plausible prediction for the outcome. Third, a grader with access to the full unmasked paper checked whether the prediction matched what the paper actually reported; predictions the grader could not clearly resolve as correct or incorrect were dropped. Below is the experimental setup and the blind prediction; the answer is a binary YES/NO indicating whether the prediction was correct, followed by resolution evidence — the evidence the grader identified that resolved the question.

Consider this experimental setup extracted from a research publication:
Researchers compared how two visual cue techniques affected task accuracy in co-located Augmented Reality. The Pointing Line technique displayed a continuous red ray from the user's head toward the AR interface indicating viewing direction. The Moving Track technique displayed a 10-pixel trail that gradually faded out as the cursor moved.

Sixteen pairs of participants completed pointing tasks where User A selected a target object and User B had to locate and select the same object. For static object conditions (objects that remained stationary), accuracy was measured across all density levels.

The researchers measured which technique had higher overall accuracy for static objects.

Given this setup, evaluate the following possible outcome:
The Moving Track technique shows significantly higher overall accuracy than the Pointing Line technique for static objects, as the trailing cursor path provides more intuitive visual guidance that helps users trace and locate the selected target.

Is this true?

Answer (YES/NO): NO